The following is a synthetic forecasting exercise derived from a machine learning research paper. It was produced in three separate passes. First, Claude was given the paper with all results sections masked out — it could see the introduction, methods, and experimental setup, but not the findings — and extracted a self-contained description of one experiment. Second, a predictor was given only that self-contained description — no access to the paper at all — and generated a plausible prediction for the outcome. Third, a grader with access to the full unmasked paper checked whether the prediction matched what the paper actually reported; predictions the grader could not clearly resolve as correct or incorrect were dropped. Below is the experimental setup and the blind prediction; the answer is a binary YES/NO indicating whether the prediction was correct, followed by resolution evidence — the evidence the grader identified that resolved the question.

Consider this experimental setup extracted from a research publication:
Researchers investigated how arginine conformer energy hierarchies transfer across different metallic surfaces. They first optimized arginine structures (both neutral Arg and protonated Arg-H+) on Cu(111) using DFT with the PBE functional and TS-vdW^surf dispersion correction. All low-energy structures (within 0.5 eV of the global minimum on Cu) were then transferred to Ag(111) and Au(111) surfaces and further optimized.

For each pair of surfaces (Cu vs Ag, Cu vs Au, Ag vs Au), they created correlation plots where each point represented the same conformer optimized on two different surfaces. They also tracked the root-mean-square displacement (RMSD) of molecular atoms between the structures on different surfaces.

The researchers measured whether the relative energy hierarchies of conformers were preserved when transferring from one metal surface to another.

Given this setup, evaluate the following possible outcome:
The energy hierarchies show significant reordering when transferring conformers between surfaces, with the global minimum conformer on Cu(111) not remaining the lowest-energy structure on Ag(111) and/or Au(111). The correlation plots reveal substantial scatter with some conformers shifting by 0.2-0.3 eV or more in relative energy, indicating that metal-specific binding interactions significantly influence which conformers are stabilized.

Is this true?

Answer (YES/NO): NO